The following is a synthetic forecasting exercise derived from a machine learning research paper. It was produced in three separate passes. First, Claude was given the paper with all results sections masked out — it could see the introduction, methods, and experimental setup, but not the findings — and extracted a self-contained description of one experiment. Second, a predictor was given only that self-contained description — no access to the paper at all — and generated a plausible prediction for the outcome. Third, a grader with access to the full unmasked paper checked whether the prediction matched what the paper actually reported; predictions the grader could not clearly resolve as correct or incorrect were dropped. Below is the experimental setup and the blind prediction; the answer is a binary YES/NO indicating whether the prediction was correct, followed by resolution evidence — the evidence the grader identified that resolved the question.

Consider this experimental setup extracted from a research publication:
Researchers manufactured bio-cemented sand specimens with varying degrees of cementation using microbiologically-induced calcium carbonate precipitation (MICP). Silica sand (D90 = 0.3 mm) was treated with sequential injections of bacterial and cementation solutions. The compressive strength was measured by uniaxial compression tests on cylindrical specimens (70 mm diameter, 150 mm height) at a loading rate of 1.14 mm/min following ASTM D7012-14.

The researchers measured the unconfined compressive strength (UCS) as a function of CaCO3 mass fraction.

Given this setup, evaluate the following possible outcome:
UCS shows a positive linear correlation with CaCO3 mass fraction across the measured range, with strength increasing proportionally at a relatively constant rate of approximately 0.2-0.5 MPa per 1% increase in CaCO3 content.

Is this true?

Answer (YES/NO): NO